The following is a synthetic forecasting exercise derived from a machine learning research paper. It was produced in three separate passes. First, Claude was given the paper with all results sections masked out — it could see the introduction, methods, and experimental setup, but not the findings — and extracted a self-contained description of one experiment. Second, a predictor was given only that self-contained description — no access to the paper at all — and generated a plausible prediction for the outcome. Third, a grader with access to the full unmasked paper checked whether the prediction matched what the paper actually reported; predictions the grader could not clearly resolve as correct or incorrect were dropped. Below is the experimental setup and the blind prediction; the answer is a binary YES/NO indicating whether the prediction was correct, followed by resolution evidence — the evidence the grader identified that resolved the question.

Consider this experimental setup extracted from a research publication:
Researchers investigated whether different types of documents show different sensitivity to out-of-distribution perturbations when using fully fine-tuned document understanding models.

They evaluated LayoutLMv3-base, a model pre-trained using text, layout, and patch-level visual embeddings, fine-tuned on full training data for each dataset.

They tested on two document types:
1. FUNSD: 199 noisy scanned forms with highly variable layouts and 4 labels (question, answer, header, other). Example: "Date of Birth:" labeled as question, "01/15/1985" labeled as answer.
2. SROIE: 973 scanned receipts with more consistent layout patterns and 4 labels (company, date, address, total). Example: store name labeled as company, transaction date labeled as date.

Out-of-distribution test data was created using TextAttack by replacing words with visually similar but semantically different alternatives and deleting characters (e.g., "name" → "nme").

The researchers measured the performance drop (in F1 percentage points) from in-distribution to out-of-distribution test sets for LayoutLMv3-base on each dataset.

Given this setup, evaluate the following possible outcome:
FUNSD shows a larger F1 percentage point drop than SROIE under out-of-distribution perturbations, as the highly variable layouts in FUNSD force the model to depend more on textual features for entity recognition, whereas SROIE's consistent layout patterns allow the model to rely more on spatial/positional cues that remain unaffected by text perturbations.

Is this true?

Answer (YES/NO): NO